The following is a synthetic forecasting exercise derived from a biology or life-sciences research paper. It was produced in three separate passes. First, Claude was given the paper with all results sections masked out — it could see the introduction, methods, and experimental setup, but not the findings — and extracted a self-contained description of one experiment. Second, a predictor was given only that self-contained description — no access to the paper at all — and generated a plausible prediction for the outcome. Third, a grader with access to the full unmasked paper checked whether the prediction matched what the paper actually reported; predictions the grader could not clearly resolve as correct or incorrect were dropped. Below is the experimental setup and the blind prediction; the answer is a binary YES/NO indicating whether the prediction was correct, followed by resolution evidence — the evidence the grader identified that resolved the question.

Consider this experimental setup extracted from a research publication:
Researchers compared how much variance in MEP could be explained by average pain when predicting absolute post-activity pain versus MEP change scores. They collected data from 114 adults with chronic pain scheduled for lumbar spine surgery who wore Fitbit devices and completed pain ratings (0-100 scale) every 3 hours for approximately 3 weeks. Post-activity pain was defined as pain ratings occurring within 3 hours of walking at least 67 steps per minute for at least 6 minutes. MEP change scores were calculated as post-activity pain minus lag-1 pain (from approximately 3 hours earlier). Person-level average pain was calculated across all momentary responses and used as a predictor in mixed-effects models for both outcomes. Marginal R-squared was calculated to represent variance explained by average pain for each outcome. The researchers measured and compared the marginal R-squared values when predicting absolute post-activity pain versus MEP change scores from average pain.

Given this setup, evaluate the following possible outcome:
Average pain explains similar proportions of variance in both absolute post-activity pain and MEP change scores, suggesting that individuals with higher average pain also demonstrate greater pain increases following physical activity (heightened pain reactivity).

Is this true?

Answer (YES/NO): NO